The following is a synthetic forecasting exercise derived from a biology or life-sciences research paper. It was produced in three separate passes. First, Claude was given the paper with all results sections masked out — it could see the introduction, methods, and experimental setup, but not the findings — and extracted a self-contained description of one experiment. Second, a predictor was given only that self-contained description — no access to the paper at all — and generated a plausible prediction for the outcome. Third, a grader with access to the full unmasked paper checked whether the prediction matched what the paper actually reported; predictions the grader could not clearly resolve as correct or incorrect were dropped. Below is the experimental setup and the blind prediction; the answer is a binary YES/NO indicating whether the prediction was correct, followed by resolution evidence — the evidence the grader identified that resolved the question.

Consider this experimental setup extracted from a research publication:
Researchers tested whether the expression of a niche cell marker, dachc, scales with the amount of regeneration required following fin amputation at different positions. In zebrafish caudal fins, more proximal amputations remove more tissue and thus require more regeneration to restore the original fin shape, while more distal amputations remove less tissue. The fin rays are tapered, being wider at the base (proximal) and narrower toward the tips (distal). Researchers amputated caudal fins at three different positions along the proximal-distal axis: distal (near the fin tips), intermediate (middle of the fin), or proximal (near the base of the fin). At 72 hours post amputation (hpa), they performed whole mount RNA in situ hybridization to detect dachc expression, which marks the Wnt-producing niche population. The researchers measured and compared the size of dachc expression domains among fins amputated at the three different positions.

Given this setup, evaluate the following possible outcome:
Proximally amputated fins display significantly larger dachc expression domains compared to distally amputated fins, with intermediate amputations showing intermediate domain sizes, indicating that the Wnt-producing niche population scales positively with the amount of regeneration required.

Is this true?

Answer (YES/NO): YES